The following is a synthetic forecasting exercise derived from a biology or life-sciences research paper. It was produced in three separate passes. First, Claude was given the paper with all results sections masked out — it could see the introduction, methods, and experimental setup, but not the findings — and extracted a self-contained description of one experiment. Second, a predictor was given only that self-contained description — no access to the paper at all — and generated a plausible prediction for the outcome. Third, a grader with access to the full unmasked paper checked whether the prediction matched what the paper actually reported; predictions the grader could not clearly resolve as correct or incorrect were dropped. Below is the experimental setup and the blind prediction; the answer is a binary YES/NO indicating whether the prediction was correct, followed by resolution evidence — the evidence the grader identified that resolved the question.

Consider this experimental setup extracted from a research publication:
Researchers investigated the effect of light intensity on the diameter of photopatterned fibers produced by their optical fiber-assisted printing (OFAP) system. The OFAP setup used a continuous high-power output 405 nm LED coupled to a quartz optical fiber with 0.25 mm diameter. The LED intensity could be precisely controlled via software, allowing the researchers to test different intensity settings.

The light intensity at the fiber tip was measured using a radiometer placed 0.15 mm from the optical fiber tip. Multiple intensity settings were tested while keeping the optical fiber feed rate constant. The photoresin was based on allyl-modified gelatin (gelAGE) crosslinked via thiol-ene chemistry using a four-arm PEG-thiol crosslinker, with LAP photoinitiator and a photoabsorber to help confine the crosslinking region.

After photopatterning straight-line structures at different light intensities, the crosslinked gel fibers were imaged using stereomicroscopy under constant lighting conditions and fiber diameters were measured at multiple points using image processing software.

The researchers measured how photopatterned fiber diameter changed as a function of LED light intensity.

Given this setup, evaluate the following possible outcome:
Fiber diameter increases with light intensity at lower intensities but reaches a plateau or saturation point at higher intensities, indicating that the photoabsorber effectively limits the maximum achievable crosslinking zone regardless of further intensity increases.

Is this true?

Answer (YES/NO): NO